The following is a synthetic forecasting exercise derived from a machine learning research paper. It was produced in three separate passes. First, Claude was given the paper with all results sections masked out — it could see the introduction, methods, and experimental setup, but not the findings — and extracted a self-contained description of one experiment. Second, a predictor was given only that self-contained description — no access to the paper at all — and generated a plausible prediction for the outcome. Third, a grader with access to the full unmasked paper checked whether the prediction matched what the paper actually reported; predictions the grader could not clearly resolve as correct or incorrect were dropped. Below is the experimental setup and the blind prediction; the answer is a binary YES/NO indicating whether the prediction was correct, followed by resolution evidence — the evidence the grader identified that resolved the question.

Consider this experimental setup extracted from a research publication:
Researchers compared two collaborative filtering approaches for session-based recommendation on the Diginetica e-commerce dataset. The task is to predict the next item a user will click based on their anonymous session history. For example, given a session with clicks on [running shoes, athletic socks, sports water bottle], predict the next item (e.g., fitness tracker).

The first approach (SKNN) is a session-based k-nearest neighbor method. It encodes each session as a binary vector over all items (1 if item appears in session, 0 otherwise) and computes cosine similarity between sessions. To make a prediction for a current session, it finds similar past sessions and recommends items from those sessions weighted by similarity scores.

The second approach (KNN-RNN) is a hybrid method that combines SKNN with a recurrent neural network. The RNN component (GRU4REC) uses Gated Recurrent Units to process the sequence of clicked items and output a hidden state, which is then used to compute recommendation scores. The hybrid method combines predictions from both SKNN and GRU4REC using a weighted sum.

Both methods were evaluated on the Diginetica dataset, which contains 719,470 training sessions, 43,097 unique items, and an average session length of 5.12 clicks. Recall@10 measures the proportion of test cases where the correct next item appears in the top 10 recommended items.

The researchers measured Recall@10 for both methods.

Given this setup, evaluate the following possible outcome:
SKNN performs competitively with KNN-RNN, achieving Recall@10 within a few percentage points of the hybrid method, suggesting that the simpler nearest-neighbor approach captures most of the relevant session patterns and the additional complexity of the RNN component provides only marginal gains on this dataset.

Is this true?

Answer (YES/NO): NO